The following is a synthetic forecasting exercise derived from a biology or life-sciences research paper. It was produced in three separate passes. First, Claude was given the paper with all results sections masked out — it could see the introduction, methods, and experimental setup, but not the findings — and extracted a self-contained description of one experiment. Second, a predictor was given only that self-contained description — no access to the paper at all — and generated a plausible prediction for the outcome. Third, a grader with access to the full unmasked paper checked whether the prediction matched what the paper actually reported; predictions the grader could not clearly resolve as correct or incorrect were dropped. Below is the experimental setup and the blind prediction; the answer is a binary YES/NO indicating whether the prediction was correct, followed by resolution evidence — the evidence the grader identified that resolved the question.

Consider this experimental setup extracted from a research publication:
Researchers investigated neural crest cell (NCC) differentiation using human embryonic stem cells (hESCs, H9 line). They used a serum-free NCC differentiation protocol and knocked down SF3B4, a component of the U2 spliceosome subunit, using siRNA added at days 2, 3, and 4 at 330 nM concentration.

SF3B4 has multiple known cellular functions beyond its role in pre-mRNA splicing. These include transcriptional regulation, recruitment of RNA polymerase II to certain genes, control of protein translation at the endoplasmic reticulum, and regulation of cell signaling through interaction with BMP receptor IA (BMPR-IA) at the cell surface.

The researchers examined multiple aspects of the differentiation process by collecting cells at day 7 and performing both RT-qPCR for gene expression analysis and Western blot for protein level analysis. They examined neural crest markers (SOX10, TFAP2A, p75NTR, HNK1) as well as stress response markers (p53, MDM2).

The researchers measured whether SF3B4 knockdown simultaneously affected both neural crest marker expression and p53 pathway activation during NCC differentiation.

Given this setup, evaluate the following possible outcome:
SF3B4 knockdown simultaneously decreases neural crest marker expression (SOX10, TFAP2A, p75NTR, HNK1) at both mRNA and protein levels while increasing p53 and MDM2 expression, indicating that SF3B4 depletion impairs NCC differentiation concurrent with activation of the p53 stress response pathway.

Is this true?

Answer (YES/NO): YES